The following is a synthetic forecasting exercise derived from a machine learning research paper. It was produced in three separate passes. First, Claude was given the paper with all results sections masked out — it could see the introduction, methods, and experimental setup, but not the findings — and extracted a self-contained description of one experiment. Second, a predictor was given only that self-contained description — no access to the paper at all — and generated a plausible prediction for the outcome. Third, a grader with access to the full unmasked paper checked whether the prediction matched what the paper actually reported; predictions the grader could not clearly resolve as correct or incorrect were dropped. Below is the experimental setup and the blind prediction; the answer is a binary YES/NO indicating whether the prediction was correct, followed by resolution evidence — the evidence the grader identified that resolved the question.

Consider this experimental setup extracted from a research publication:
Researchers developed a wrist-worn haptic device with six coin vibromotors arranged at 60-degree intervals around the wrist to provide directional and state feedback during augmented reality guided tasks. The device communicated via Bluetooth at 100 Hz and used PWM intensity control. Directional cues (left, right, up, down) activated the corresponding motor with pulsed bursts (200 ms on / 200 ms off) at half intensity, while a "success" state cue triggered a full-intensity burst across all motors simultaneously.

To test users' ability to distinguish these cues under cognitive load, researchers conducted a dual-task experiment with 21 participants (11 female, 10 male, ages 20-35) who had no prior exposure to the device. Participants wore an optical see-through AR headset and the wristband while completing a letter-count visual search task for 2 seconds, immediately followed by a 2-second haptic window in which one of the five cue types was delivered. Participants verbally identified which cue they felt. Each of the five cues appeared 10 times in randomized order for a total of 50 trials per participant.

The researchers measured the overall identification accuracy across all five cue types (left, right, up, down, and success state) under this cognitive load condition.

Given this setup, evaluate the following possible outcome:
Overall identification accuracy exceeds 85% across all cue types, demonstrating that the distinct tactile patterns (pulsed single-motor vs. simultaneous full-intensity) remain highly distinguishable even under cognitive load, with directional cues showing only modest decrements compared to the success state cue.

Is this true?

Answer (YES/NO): NO